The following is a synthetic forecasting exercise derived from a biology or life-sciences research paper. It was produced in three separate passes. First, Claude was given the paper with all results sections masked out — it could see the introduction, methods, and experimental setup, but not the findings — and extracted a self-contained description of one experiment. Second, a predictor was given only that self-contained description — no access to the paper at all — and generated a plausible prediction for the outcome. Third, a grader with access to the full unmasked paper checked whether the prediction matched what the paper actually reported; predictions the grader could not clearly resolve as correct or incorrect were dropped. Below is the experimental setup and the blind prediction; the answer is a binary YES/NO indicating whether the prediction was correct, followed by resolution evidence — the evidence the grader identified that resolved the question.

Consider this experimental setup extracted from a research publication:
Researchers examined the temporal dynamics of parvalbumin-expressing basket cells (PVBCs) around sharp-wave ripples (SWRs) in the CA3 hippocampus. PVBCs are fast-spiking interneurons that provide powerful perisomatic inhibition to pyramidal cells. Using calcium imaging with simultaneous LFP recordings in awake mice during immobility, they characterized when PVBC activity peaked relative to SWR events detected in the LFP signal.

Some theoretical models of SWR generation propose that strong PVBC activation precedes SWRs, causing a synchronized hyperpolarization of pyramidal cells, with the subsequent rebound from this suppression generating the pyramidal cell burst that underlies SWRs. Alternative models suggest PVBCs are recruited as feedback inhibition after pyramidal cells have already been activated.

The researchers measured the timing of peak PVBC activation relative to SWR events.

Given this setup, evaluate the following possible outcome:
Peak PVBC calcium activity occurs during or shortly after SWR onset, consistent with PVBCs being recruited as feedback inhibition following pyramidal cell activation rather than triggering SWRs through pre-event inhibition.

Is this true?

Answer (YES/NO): NO